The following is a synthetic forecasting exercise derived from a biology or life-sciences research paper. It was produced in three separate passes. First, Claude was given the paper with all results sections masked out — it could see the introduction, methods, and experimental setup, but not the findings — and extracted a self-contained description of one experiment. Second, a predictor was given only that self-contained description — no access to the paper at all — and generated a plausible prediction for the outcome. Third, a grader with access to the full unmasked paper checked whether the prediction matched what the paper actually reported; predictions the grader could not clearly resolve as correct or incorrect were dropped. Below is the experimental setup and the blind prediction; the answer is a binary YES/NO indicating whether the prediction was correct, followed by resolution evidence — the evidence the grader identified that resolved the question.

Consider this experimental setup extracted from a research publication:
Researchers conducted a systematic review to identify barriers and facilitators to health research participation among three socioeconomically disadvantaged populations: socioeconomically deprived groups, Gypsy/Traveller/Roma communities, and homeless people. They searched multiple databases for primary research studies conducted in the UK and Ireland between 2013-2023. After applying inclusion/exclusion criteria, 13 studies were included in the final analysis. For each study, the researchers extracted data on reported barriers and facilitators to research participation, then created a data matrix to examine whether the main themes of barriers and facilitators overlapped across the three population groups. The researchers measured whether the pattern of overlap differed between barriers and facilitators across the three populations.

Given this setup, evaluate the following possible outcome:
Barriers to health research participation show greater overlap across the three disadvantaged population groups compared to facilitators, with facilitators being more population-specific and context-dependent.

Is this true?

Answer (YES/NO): NO